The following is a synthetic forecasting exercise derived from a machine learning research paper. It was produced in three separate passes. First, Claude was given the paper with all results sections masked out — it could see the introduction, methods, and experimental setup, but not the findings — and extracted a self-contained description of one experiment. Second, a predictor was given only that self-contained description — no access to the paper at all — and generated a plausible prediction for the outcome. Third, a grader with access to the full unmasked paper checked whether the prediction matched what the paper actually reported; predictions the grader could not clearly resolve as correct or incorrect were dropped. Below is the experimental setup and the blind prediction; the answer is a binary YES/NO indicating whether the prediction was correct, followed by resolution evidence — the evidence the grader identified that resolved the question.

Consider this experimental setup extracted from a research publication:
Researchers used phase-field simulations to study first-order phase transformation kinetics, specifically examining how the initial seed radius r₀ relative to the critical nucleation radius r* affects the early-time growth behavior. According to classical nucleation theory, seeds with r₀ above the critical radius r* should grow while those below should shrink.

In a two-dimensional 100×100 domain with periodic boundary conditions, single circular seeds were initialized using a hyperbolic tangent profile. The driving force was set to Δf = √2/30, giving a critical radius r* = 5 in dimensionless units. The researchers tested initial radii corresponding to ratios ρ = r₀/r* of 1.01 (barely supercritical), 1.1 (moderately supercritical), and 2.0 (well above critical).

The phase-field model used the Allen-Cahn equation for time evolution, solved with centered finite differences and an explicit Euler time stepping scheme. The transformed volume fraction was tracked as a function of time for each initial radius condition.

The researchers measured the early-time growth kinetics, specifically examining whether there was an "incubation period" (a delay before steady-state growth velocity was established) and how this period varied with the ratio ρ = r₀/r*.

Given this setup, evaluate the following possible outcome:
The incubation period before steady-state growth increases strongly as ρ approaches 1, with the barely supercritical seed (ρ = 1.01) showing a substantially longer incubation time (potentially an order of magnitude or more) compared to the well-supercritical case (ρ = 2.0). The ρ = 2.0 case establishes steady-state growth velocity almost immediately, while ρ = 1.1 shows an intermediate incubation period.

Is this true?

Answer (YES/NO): YES